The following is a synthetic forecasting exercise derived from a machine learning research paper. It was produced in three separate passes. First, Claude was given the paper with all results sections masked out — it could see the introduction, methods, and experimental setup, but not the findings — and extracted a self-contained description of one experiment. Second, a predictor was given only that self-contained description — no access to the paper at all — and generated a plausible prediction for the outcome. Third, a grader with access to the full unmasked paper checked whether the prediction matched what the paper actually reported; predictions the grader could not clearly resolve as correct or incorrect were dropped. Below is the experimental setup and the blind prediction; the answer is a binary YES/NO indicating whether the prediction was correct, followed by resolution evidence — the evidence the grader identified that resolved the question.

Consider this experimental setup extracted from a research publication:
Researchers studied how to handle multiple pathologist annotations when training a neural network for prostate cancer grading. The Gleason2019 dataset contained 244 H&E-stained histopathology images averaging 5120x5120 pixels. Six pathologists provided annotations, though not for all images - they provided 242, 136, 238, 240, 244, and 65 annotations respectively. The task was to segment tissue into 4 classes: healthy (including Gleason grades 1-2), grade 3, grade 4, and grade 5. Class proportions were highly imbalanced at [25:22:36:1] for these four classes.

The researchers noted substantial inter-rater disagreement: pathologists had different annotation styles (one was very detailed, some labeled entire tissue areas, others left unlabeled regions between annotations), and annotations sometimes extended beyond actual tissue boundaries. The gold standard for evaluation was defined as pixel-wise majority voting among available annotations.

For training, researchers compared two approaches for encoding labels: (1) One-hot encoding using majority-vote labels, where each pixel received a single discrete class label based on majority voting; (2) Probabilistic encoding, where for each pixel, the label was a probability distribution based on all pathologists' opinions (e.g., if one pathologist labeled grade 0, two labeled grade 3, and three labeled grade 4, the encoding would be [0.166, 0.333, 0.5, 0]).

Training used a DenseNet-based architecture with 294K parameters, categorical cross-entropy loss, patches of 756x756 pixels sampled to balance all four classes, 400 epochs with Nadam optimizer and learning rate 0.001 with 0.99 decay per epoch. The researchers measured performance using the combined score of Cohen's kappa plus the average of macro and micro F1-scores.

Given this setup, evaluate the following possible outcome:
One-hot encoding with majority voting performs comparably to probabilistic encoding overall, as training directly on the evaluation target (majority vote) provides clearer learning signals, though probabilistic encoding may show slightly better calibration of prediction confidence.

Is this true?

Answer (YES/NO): NO